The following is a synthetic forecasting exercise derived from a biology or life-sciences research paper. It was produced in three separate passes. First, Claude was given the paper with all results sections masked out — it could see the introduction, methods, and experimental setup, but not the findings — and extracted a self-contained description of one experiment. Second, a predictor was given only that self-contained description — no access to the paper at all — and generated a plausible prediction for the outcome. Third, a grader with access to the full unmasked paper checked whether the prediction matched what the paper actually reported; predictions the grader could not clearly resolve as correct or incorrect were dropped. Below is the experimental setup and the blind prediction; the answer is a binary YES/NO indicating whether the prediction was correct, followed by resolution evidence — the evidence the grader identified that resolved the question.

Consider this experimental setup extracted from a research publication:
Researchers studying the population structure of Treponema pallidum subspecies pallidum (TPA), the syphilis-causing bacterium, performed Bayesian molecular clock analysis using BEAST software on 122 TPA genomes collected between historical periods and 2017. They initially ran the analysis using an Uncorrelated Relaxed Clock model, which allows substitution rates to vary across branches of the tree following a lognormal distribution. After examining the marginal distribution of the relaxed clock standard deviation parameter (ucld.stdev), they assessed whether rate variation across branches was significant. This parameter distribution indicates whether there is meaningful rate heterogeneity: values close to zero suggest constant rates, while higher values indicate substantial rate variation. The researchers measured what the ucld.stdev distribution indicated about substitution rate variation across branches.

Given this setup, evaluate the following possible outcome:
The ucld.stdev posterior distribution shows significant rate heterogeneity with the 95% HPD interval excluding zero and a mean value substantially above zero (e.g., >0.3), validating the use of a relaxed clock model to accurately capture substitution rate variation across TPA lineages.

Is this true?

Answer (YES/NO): NO